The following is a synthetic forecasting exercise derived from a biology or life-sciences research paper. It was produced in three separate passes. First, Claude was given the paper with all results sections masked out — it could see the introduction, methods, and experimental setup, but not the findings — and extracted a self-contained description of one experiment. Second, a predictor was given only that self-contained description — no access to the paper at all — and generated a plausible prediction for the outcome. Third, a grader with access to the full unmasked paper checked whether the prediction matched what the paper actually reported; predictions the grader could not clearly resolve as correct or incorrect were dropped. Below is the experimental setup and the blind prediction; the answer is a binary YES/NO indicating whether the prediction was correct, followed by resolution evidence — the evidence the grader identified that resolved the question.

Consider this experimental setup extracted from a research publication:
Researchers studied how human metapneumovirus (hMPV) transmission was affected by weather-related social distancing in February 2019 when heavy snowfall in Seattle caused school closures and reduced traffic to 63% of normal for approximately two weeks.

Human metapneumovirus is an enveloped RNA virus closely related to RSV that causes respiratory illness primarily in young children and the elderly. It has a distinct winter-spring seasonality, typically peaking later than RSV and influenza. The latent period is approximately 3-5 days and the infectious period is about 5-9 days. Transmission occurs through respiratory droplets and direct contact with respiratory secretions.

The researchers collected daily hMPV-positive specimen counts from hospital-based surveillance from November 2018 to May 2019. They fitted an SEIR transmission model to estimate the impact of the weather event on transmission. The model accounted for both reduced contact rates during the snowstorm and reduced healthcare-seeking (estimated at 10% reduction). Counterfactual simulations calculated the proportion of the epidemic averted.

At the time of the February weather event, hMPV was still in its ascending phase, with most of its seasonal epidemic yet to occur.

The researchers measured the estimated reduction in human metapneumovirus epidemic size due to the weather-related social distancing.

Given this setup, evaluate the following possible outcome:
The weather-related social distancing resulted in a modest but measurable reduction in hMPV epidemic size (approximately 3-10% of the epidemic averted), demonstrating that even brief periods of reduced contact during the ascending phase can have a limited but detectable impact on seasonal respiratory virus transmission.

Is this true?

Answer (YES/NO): YES